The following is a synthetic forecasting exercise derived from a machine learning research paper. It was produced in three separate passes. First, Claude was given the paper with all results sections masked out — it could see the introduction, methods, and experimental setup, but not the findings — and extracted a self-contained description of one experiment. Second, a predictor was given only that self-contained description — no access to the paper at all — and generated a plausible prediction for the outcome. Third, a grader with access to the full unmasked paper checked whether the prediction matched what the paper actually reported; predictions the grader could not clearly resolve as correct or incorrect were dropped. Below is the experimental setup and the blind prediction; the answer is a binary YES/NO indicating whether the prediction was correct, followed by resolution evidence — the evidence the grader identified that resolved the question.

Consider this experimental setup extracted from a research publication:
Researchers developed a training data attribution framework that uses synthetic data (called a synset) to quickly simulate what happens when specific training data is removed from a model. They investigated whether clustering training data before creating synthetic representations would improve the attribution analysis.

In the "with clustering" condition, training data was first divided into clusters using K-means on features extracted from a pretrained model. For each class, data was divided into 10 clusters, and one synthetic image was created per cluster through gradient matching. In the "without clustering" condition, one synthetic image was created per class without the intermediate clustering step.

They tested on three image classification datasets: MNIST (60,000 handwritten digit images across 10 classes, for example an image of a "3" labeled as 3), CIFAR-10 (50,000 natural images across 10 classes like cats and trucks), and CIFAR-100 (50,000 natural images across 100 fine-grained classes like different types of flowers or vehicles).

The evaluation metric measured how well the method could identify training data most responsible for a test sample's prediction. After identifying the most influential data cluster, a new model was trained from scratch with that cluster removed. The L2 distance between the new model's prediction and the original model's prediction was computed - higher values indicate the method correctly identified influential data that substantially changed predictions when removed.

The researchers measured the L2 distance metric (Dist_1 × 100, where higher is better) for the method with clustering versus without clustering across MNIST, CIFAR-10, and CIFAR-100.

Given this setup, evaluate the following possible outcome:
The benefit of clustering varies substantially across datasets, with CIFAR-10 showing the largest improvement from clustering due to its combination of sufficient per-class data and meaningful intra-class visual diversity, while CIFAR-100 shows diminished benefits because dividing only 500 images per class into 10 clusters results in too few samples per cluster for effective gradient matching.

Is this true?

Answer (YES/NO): NO